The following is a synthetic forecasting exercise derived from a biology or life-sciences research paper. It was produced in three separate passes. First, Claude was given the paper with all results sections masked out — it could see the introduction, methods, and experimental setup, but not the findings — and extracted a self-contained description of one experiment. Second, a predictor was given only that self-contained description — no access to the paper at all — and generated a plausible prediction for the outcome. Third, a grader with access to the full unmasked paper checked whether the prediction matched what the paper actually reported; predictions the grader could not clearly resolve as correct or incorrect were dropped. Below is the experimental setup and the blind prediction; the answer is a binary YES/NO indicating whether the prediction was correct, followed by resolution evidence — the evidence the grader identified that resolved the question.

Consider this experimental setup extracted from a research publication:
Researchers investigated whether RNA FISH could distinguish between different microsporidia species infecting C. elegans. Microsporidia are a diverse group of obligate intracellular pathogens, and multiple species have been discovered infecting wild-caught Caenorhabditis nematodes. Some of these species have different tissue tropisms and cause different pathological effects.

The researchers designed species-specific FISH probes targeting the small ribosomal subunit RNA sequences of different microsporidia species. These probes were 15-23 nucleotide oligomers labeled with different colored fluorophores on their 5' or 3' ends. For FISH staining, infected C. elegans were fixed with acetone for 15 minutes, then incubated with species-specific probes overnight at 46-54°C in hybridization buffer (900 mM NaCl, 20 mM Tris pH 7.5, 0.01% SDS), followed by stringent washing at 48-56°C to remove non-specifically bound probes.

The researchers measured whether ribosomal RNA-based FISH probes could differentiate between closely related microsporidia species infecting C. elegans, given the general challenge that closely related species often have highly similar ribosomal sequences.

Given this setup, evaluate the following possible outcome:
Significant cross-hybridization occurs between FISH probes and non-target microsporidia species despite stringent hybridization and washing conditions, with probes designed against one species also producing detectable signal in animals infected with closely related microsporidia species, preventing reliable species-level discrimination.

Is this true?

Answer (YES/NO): NO